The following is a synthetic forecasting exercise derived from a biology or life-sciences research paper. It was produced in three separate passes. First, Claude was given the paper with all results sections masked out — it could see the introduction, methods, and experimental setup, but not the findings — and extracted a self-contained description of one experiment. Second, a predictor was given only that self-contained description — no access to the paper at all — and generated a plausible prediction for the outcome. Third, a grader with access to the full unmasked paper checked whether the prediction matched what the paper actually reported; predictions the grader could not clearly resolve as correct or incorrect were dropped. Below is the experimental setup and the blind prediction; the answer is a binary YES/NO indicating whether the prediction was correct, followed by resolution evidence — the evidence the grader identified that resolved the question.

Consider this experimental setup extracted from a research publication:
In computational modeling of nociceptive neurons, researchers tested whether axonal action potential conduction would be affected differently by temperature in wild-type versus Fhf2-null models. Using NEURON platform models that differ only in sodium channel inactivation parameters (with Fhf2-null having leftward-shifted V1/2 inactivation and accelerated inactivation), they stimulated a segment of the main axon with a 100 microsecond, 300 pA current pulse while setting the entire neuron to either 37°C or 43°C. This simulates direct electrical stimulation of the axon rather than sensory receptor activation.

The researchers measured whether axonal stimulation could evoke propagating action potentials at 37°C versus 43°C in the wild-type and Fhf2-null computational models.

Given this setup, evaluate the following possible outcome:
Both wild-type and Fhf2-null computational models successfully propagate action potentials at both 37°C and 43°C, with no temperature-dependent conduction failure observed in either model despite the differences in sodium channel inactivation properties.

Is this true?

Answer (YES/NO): NO